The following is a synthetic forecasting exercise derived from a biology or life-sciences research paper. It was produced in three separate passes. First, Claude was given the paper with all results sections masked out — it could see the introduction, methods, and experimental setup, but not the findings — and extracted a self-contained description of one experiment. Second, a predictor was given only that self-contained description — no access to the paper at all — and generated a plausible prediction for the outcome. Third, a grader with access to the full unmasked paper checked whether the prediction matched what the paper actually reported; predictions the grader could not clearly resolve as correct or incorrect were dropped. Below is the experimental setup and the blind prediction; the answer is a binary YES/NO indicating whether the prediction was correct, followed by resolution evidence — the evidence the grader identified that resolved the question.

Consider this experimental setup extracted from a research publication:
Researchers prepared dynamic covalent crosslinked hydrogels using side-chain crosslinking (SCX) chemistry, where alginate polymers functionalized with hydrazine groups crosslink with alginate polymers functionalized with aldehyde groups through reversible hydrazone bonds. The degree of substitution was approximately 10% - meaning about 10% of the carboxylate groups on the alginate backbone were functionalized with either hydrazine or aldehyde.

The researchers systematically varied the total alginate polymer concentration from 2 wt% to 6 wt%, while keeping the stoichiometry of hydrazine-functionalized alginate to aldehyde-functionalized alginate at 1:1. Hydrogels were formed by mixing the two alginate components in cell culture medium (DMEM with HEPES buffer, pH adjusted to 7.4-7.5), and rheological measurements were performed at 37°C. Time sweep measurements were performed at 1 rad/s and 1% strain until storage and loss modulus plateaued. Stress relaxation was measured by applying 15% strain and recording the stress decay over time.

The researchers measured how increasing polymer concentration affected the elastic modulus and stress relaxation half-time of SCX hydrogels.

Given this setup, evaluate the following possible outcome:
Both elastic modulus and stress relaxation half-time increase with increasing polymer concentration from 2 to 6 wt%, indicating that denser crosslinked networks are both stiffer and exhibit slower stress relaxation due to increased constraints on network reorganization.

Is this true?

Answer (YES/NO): NO